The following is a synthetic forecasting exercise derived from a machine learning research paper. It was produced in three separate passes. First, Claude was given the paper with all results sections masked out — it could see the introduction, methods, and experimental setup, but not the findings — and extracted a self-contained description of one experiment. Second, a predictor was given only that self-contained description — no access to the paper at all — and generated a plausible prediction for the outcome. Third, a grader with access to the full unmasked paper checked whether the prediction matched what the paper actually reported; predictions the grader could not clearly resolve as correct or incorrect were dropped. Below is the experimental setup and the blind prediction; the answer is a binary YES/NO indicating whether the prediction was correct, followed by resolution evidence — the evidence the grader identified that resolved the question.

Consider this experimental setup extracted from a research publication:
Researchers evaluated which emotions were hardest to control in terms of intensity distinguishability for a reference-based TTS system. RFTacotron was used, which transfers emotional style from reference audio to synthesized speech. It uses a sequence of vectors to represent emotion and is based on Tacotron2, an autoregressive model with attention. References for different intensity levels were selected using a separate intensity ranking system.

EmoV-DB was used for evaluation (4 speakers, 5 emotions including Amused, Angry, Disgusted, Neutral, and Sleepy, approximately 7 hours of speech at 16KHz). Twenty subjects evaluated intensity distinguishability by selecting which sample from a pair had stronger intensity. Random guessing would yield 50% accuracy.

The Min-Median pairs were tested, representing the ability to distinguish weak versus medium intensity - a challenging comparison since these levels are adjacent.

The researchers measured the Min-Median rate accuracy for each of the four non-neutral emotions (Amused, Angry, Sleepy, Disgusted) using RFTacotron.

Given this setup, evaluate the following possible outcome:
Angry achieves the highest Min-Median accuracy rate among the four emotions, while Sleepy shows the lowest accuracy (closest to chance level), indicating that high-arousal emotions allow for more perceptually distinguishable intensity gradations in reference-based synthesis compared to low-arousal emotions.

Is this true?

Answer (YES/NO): NO